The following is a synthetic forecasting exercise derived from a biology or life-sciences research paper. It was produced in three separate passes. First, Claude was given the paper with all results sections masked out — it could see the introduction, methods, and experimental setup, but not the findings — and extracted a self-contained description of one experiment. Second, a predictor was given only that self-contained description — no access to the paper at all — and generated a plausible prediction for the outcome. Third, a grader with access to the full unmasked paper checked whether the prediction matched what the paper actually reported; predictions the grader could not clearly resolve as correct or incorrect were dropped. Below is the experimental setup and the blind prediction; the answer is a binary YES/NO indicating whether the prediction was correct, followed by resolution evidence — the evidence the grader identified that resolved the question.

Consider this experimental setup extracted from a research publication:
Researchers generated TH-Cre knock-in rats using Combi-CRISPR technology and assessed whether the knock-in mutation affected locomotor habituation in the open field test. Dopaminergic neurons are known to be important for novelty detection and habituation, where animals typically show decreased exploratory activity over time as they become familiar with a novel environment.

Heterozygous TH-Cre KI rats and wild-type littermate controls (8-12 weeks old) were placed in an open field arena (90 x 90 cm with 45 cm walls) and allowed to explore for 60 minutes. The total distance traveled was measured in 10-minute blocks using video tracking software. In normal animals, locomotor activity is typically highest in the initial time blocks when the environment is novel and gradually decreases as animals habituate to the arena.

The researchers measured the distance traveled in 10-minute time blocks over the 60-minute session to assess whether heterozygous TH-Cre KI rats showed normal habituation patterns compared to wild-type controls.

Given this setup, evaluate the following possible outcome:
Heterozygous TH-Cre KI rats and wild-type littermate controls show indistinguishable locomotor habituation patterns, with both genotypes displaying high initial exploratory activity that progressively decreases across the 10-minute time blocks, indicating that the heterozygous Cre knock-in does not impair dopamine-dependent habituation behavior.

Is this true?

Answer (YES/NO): YES